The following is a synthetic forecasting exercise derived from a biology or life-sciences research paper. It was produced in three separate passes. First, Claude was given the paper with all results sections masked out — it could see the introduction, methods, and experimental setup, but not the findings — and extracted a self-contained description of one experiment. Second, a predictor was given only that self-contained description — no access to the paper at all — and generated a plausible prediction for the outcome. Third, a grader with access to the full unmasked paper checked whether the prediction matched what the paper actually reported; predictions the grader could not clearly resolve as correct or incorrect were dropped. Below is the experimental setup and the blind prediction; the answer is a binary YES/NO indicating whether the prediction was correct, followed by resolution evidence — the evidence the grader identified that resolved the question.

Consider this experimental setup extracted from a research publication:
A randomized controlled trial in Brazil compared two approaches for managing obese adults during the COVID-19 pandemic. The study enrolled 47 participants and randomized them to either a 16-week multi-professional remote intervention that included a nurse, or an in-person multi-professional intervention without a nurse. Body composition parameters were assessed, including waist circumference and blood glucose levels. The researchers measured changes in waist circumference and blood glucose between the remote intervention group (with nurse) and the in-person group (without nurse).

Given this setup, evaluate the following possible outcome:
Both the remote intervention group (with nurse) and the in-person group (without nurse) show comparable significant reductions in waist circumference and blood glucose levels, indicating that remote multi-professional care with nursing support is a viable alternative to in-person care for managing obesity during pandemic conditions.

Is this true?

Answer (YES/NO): NO